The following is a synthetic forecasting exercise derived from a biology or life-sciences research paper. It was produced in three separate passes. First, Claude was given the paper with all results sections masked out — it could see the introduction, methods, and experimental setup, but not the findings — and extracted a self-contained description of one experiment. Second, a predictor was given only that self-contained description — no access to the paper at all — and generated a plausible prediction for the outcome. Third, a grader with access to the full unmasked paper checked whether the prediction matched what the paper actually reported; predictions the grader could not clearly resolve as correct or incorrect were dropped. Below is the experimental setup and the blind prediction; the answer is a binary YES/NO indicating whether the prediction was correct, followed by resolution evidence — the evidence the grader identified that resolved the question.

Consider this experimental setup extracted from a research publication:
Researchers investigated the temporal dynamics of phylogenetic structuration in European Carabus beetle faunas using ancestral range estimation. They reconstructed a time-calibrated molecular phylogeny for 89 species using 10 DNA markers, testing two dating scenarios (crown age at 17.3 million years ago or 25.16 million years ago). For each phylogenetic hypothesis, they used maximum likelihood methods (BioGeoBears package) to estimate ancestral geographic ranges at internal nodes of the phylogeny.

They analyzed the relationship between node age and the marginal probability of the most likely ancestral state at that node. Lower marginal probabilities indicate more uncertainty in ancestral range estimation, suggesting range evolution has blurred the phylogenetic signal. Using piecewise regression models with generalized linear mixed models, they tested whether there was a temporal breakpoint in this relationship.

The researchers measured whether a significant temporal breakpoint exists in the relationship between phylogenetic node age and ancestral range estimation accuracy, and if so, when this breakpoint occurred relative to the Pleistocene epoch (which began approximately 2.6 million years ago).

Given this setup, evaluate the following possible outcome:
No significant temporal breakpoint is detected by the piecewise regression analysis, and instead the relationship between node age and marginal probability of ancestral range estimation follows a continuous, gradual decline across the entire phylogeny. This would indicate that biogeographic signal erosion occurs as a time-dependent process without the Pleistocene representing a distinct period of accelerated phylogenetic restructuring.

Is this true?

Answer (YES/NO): NO